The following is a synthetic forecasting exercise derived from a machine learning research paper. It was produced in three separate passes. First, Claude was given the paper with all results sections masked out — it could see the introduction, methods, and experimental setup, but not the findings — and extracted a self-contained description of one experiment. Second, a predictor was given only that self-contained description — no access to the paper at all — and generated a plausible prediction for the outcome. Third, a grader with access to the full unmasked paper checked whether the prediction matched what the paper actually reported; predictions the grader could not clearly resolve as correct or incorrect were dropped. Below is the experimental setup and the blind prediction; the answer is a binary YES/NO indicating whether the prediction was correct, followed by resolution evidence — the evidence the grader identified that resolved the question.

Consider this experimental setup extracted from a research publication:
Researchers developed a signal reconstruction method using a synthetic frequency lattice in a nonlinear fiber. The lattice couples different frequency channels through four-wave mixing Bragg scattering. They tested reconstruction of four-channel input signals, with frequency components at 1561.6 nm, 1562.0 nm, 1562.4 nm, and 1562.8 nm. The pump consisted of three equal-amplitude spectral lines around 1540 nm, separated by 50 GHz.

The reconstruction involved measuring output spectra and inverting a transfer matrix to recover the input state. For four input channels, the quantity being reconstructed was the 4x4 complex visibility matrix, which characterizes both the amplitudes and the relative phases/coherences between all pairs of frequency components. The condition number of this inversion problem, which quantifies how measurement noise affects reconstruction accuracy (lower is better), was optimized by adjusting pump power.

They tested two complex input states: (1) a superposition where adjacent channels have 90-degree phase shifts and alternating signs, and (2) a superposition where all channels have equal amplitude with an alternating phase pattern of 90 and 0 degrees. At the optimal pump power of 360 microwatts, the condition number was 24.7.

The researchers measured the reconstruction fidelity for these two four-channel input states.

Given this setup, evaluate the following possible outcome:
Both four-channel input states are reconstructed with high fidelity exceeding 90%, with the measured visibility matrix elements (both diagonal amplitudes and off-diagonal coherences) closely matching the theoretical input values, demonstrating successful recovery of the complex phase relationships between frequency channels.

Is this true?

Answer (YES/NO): YES